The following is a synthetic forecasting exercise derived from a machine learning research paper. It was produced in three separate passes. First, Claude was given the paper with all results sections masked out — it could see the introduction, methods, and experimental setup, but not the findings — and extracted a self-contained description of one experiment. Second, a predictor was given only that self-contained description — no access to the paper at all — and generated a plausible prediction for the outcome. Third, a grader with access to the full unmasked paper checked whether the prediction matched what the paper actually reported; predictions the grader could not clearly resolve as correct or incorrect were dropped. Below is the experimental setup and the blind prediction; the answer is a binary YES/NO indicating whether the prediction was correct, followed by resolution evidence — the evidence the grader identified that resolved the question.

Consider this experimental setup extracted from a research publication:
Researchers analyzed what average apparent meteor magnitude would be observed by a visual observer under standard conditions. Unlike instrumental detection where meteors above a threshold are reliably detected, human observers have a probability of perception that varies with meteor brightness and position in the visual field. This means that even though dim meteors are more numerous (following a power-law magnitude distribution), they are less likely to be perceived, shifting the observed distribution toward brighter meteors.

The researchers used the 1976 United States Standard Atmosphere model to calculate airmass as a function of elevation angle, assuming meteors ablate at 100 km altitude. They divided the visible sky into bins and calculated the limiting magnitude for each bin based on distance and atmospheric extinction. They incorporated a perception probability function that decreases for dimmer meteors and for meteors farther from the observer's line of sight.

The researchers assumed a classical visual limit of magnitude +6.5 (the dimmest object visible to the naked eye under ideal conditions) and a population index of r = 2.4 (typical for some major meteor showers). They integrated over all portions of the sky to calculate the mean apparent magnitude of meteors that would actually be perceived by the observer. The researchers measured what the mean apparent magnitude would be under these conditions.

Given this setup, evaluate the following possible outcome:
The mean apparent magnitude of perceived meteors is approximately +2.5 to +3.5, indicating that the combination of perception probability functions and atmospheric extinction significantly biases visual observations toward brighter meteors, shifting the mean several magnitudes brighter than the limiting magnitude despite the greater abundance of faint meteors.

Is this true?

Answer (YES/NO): YES